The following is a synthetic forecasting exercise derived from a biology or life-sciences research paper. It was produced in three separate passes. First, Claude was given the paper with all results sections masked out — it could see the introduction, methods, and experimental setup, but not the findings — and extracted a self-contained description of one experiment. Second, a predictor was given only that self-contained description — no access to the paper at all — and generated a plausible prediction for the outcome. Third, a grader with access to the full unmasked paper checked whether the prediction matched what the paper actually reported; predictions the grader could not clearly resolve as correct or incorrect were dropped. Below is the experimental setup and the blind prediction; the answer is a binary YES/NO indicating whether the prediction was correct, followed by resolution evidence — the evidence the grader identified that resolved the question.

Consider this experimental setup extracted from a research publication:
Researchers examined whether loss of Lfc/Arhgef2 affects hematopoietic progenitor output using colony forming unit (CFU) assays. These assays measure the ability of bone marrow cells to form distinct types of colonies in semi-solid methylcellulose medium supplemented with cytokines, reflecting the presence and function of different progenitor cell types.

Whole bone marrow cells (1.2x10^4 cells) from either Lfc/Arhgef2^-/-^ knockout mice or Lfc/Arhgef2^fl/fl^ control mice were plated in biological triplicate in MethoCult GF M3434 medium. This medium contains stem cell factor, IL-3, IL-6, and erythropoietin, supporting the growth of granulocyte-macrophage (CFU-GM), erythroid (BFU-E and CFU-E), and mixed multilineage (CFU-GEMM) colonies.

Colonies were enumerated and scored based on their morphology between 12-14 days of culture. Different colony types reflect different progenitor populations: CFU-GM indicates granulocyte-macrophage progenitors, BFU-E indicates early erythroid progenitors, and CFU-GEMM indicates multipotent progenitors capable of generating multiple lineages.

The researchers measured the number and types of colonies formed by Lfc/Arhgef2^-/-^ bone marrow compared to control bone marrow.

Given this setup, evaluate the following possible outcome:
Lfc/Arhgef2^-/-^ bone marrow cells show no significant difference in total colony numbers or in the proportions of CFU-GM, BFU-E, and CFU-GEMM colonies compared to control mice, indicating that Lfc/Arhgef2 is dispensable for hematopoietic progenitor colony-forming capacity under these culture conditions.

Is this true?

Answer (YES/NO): NO